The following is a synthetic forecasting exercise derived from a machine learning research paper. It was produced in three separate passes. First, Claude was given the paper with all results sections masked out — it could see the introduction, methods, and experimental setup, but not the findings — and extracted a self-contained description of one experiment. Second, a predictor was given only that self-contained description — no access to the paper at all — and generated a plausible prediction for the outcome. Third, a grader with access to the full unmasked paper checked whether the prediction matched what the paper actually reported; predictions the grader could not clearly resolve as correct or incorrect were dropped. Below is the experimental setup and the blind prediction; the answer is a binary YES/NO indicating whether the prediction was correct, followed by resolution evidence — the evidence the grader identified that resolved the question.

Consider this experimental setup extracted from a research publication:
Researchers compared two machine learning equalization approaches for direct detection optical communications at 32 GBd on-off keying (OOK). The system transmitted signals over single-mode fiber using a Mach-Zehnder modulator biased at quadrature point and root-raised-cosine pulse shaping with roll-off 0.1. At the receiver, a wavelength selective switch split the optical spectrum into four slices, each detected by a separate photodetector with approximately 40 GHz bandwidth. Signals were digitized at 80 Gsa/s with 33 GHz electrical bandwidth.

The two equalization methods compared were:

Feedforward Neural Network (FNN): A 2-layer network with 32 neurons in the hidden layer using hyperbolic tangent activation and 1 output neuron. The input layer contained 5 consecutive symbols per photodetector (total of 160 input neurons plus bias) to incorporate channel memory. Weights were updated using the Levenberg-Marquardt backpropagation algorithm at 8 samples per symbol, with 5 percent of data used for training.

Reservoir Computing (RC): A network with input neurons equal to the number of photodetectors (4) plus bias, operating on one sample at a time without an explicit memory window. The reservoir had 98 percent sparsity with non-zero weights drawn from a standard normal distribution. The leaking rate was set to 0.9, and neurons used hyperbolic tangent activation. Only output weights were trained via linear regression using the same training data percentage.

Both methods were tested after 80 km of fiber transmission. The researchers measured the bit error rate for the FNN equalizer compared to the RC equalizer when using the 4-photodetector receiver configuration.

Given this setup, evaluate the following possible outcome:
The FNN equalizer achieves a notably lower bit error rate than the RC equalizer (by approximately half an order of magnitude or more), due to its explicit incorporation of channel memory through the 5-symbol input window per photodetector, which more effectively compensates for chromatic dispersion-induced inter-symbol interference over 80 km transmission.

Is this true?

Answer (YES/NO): NO